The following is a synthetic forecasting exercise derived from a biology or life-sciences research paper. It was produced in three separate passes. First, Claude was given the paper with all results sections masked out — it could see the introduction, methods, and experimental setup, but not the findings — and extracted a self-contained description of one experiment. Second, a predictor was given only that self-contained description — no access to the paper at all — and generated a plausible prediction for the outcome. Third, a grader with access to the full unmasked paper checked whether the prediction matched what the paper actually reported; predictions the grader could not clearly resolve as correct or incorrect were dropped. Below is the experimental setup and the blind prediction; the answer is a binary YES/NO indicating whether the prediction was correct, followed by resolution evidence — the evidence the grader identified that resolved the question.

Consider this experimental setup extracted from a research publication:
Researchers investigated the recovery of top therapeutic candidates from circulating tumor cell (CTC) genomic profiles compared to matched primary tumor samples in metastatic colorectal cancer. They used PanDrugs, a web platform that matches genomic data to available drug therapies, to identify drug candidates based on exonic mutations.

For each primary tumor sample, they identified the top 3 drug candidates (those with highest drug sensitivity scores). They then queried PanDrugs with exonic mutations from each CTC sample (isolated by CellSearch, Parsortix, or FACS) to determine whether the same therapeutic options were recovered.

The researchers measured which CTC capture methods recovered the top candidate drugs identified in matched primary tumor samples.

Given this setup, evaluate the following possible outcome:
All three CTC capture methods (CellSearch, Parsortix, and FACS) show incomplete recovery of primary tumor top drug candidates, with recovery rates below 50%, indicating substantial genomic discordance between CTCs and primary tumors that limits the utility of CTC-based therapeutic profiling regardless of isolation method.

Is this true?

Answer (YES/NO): NO